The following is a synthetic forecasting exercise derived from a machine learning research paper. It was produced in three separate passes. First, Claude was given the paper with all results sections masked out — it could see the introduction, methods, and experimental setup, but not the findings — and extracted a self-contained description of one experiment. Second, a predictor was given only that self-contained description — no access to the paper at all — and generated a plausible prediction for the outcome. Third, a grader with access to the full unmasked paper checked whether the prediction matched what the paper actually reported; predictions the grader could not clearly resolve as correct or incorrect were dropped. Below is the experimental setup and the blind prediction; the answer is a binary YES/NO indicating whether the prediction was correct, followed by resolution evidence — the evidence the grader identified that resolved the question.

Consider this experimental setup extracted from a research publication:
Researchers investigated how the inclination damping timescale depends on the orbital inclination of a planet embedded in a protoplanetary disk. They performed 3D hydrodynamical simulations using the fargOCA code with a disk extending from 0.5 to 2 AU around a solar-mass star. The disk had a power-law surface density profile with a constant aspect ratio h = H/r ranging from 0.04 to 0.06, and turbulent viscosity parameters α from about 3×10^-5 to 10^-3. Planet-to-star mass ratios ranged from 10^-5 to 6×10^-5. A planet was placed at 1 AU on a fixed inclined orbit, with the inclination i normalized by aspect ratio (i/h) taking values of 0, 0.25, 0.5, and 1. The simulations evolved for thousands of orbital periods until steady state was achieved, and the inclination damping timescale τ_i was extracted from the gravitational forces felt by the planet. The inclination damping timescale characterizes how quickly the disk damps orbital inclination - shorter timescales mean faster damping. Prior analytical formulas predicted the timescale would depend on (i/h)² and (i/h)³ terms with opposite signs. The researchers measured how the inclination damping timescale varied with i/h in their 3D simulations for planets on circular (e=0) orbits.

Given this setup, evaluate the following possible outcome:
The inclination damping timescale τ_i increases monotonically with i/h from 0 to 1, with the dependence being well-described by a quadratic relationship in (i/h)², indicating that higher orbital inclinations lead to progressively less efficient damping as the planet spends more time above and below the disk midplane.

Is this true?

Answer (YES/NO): NO